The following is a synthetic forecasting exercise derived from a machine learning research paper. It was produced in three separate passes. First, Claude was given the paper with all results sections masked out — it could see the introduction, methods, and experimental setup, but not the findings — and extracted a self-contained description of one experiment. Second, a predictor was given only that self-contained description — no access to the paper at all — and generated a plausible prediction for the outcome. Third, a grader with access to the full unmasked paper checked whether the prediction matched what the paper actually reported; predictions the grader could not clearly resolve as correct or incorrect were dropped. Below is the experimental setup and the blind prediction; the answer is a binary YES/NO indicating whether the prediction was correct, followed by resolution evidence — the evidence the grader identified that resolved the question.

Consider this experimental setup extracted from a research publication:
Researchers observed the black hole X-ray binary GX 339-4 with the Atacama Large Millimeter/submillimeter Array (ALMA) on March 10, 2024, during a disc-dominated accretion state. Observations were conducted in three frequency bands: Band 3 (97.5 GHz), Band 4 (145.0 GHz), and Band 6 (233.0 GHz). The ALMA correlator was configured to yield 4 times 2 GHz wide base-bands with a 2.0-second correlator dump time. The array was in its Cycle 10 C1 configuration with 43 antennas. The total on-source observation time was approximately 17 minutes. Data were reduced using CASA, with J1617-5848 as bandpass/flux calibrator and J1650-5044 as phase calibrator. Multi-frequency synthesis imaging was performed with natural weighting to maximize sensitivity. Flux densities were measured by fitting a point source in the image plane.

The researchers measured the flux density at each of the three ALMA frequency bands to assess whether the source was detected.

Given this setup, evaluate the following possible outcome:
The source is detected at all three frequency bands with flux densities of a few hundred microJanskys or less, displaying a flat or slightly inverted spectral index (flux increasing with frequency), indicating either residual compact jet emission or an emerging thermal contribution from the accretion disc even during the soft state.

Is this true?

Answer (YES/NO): NO